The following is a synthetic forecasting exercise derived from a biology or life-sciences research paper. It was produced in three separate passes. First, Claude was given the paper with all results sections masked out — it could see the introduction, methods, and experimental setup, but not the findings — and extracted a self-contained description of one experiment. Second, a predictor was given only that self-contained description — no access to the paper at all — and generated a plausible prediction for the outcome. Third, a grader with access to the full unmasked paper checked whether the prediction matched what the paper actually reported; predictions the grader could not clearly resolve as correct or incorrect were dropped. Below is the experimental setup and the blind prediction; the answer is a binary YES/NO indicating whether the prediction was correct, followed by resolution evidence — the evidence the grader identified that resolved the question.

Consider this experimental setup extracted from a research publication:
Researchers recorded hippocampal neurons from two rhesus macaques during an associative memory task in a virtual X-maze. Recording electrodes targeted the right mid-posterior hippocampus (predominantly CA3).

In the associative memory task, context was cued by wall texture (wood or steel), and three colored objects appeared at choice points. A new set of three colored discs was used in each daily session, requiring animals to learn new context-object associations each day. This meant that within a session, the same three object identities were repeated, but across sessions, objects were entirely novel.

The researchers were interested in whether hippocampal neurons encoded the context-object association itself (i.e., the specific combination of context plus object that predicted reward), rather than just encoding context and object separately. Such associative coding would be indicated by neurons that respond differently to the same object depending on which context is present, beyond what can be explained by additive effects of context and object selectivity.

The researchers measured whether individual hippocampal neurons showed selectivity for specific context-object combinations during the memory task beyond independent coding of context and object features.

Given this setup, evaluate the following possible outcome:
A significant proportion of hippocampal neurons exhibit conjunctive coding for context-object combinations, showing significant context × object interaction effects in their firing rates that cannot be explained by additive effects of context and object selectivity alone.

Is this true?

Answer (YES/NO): YES